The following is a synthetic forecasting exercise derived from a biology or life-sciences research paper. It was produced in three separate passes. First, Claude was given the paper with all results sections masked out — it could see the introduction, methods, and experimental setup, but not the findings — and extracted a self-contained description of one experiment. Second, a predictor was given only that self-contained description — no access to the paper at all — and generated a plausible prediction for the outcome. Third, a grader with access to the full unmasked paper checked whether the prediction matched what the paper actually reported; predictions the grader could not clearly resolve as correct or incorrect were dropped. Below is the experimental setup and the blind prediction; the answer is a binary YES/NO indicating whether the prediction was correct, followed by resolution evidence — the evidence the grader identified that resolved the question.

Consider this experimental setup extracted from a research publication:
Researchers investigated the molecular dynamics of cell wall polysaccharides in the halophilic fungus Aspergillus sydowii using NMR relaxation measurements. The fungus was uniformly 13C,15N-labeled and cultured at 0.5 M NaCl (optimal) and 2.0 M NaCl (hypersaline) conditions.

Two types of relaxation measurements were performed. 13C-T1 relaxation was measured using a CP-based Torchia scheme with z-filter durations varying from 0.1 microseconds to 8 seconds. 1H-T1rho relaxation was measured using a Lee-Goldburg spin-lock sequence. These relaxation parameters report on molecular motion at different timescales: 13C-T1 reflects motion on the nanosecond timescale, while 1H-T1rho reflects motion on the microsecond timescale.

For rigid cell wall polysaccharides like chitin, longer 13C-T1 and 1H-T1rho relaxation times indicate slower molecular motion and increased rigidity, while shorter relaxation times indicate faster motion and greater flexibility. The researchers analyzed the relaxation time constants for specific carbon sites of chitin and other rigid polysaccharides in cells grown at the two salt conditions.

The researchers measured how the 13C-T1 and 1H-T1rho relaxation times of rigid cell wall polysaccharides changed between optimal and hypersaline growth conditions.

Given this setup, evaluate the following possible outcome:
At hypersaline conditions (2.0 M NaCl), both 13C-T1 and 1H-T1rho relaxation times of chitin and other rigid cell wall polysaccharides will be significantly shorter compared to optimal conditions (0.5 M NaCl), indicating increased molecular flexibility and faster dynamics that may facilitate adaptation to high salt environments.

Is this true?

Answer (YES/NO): NO